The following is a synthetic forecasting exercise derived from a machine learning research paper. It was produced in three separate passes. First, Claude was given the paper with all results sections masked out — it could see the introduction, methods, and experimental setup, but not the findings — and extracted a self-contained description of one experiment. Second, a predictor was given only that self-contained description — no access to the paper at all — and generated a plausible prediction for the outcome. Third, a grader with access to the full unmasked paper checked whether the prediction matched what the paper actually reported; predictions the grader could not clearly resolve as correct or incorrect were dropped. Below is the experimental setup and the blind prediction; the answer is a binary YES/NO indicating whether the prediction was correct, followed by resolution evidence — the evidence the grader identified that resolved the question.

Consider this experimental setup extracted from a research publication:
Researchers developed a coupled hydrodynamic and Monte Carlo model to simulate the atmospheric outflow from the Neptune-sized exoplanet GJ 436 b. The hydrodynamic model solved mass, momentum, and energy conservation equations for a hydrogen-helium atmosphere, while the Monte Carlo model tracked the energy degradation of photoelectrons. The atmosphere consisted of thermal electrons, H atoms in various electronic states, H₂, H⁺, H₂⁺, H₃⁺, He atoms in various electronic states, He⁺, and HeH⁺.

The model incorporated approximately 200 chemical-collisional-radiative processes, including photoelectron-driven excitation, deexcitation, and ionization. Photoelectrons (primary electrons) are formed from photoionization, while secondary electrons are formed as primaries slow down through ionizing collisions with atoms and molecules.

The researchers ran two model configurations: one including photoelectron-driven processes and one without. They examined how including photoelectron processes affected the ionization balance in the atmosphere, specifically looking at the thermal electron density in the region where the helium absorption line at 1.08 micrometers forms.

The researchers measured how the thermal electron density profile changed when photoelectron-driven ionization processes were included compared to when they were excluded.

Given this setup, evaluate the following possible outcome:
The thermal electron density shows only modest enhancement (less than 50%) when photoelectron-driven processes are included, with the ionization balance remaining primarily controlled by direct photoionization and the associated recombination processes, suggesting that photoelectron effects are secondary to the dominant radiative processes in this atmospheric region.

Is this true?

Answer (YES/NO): YES